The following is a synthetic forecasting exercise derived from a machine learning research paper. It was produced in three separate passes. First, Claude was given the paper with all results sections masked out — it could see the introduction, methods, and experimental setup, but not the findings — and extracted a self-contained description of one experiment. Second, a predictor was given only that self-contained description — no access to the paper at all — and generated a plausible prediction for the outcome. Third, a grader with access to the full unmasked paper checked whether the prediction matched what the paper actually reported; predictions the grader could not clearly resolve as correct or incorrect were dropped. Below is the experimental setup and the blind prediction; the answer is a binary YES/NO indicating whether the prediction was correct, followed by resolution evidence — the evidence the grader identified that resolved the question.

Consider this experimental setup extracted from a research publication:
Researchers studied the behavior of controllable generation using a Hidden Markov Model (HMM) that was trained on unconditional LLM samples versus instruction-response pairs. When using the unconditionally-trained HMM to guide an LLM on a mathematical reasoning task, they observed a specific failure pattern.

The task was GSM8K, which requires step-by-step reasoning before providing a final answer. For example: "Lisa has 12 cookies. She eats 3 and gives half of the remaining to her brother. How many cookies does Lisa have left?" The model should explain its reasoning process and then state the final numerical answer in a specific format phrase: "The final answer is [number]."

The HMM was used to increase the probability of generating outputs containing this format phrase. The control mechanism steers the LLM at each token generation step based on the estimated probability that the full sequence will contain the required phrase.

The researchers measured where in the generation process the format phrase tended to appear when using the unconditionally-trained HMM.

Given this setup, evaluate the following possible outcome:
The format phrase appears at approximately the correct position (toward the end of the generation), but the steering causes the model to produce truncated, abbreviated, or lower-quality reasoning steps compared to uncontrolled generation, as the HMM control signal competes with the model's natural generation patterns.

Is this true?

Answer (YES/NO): NO